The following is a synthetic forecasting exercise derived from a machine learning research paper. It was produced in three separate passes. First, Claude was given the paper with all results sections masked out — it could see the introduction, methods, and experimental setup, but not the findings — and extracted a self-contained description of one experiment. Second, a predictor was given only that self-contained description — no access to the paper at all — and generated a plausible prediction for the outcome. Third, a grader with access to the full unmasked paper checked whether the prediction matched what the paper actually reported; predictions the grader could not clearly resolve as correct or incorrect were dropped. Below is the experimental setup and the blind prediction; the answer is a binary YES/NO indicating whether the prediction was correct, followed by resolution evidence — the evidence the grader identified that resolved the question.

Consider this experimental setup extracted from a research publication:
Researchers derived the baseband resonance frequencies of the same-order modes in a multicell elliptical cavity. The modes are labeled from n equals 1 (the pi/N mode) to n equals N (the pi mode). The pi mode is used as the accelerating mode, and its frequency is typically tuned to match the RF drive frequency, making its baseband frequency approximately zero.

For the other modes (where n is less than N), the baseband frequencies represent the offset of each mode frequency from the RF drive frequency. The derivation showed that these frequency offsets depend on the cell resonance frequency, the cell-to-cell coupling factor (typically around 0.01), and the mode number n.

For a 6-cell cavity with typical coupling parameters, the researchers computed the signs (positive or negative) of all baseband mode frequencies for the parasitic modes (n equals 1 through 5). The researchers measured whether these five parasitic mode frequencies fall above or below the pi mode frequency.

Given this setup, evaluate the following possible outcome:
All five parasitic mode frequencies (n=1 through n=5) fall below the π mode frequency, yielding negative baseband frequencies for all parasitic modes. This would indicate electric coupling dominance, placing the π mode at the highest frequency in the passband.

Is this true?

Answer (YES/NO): YES